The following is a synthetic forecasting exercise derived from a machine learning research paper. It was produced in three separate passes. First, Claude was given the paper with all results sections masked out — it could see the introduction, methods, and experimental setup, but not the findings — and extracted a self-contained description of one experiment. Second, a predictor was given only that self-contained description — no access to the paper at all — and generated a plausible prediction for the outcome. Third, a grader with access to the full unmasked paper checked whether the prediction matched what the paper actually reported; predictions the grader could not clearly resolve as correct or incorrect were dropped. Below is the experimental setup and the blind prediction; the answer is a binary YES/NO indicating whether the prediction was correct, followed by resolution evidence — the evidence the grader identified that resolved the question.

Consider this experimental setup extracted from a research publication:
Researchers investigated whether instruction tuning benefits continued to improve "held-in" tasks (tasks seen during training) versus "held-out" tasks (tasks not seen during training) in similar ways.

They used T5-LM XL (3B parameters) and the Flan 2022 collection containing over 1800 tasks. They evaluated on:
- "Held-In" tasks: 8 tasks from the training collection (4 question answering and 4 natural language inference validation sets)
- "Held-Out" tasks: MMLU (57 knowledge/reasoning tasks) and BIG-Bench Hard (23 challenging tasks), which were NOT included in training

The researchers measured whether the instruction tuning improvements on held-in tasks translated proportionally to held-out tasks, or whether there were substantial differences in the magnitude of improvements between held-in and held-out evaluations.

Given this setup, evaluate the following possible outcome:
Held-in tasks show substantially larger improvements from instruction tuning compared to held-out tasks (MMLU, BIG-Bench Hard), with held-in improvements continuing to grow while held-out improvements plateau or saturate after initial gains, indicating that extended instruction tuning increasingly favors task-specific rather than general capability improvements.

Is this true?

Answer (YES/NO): NO